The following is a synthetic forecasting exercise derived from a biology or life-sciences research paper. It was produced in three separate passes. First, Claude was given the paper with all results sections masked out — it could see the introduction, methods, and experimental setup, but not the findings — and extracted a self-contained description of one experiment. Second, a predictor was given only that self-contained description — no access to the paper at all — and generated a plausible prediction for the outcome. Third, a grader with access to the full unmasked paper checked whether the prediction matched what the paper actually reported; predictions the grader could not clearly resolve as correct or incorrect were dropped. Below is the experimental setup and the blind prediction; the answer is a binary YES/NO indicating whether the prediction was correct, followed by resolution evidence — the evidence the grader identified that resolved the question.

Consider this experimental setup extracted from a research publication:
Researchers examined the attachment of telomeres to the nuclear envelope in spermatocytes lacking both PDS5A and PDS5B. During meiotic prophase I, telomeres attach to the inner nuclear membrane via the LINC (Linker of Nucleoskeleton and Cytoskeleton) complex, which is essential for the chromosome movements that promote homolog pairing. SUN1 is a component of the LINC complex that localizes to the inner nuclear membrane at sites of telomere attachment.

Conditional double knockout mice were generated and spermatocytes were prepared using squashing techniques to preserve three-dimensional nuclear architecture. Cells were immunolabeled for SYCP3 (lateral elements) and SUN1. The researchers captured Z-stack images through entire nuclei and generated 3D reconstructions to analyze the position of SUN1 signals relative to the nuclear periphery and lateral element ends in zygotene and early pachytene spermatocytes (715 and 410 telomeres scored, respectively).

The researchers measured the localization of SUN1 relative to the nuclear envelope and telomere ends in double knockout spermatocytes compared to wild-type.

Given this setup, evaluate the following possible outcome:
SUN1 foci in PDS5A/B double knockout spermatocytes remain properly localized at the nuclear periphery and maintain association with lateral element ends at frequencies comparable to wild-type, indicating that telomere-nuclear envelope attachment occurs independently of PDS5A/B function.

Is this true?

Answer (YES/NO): NO